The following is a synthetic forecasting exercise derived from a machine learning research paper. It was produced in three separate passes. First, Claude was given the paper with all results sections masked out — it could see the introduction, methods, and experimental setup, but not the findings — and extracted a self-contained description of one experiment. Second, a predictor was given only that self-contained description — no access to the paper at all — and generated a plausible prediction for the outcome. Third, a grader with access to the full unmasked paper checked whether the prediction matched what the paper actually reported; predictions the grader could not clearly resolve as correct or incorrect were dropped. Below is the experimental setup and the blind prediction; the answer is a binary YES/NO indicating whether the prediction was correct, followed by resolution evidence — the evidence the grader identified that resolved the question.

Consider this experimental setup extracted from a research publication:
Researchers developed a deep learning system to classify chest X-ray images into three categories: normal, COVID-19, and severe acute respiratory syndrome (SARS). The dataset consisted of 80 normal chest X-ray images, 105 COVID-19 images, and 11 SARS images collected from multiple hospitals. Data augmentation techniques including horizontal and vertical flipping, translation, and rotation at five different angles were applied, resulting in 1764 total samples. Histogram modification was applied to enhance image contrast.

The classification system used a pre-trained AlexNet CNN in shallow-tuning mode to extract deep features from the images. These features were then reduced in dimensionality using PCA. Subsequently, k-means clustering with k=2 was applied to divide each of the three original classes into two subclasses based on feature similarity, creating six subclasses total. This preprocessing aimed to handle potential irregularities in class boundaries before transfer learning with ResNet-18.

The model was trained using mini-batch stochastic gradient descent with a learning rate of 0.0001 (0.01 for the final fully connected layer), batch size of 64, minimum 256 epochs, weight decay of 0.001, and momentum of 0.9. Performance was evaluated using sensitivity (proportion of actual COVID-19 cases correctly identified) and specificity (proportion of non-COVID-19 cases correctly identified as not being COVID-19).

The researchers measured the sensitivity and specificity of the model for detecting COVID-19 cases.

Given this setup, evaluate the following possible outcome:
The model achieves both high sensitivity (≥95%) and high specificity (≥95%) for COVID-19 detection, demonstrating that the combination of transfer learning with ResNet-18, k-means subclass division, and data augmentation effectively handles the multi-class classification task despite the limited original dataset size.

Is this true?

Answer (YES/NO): NO